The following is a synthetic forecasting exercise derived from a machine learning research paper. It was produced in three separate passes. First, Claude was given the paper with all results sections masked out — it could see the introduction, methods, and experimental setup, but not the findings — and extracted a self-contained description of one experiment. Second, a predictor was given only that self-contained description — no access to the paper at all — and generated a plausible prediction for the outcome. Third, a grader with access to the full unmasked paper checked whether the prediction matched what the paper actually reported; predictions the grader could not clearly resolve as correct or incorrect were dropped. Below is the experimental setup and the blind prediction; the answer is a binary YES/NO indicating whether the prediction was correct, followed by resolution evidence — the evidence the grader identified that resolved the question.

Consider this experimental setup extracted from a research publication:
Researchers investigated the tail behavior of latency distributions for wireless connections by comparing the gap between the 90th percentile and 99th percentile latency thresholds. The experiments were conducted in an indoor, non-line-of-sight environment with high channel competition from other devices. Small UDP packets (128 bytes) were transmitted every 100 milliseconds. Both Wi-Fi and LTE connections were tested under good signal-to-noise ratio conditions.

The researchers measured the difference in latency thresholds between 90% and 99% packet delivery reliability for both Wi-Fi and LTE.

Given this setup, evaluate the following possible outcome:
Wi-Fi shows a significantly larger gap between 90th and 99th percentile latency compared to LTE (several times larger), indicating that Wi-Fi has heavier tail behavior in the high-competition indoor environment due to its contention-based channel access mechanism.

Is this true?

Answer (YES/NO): YES